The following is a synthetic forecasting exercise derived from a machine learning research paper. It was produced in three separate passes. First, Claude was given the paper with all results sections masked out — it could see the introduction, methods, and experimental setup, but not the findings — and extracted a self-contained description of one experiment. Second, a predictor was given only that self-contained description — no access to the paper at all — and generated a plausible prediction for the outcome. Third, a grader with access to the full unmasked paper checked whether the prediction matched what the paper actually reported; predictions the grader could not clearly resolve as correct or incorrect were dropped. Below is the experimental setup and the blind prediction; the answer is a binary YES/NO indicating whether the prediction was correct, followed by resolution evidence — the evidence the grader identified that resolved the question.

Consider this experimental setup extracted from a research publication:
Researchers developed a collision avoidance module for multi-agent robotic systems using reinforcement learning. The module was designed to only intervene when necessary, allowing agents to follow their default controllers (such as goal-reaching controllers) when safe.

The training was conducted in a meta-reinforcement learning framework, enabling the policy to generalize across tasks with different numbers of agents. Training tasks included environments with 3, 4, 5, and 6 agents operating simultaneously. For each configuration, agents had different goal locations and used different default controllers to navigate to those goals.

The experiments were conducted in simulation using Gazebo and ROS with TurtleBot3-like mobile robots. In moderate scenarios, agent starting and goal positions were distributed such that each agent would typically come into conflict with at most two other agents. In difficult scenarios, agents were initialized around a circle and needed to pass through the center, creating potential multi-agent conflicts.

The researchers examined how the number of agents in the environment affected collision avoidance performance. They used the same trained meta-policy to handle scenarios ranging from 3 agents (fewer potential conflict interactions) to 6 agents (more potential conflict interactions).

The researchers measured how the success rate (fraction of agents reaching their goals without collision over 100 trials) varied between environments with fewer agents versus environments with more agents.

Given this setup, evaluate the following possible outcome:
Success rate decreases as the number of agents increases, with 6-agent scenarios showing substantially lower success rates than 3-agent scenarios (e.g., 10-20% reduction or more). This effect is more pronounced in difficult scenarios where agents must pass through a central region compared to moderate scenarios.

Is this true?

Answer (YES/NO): NO